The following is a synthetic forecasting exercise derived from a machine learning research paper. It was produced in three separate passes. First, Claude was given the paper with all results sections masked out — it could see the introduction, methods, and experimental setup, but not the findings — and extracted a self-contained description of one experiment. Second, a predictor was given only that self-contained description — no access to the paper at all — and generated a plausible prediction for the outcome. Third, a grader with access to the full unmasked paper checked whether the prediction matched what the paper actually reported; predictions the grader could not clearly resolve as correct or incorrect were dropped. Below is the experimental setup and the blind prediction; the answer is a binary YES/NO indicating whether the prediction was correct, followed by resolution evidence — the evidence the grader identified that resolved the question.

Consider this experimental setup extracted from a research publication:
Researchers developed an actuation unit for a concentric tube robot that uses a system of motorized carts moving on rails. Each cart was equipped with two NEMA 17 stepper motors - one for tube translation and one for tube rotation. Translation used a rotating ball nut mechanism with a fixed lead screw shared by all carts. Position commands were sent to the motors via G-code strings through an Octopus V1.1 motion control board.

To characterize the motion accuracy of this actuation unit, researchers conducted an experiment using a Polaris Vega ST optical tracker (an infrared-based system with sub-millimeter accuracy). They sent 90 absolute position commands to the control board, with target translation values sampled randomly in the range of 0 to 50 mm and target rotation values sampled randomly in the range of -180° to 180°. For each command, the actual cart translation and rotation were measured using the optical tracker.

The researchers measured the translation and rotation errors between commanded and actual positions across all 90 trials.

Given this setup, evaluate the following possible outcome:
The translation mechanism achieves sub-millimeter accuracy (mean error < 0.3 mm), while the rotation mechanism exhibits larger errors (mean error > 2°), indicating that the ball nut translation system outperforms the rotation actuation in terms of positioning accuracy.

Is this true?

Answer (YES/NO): NO